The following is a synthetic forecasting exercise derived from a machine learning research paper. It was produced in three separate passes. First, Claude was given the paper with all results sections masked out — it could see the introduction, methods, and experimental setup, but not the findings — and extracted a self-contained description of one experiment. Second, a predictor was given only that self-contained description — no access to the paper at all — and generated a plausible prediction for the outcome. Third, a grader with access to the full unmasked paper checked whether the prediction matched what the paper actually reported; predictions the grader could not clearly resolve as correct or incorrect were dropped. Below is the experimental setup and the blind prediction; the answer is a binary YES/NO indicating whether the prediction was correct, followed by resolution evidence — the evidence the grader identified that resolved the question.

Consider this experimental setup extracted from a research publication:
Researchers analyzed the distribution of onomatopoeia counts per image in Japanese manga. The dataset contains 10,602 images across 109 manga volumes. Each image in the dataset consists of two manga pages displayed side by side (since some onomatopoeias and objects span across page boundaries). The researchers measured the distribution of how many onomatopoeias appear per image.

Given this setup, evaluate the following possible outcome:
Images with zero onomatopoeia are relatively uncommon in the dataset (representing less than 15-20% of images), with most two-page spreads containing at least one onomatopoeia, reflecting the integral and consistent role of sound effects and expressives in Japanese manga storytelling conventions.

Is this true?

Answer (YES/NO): YES